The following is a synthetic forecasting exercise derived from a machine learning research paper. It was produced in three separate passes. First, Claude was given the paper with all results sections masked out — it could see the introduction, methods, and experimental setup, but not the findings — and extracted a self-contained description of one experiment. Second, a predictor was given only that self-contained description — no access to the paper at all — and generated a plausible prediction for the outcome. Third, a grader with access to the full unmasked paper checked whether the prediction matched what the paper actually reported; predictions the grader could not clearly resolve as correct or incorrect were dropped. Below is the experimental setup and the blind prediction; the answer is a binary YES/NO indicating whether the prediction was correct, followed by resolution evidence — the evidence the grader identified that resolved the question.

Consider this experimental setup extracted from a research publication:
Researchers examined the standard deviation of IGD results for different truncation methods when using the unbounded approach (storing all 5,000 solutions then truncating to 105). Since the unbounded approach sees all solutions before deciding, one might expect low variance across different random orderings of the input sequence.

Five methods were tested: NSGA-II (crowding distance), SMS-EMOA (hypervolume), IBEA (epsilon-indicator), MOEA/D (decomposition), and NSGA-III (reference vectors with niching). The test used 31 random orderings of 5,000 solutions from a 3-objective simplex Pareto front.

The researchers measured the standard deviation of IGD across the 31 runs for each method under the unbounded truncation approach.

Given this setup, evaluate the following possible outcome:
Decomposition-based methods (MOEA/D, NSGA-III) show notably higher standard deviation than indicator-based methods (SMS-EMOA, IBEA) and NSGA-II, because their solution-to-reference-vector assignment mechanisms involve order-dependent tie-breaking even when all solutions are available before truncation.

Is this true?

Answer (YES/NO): NO